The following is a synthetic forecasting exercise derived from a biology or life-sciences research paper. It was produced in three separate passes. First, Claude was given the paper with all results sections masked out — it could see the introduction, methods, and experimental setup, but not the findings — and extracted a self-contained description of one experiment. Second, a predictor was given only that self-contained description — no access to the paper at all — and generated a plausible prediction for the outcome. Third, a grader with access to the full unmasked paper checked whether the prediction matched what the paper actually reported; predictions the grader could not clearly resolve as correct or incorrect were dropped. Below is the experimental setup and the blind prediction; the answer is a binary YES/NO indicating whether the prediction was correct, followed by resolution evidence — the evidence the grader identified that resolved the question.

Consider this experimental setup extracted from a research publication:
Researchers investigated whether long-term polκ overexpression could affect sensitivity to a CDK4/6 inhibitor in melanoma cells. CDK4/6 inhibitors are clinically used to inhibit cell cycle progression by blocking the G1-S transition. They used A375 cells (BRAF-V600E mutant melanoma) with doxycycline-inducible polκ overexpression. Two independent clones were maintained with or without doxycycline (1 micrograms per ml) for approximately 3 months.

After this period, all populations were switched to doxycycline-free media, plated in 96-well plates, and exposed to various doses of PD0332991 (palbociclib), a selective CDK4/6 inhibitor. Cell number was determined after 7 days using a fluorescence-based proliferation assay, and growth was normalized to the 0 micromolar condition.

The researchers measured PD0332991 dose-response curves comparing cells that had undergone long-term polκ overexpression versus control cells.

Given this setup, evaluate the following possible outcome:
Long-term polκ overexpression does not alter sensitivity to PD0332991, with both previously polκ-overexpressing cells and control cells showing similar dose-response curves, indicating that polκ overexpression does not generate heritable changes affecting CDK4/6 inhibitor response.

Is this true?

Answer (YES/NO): YES